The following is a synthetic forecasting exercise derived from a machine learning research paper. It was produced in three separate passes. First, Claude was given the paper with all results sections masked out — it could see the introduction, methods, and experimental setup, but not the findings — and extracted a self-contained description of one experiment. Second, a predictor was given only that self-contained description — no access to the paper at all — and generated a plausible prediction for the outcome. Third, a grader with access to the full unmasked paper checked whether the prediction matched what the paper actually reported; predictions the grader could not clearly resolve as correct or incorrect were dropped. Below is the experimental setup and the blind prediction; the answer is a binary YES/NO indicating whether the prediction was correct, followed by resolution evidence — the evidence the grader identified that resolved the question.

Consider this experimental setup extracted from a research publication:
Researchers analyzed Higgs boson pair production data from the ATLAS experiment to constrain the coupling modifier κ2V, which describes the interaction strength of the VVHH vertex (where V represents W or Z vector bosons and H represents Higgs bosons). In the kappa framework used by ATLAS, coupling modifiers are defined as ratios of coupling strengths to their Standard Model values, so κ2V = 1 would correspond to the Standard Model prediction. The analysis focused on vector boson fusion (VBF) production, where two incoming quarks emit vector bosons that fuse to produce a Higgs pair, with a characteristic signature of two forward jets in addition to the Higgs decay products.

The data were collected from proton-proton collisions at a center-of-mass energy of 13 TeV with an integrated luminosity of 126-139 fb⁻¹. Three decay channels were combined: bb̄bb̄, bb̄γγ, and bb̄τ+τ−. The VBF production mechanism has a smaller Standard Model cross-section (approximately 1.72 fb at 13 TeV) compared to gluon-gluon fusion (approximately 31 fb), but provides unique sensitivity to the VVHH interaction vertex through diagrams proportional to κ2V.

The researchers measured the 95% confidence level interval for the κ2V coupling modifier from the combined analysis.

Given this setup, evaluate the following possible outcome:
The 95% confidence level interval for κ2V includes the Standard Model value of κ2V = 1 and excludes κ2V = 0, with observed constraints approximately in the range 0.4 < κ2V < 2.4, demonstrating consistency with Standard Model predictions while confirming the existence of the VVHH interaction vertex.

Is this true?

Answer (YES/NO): NO